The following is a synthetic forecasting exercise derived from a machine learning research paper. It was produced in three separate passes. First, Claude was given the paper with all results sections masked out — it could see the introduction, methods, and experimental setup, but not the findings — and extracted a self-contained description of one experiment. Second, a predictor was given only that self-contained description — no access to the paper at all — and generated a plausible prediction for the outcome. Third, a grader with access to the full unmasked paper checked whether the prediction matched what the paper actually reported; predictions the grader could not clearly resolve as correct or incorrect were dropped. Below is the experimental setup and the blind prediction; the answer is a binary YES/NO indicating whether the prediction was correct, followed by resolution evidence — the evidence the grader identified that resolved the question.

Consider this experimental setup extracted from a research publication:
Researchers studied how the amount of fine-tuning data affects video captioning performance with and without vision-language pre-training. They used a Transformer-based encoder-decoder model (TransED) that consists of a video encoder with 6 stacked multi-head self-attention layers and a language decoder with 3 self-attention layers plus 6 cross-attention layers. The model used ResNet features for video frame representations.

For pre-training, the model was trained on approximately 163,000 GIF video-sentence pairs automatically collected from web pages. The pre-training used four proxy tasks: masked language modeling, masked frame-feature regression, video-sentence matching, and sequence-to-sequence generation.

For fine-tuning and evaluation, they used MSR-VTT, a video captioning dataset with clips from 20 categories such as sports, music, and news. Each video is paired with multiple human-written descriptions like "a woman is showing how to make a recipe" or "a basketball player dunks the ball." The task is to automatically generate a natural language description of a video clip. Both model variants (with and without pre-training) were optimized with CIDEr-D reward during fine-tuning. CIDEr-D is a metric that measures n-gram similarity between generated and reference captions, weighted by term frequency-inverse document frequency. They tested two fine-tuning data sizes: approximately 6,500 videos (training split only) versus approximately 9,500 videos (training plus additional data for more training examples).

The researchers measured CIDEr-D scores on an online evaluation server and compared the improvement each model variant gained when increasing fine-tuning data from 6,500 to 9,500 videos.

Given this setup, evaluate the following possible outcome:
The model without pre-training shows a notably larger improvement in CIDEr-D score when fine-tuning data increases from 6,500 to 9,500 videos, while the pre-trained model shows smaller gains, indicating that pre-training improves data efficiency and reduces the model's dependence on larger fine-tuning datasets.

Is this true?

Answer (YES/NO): YES